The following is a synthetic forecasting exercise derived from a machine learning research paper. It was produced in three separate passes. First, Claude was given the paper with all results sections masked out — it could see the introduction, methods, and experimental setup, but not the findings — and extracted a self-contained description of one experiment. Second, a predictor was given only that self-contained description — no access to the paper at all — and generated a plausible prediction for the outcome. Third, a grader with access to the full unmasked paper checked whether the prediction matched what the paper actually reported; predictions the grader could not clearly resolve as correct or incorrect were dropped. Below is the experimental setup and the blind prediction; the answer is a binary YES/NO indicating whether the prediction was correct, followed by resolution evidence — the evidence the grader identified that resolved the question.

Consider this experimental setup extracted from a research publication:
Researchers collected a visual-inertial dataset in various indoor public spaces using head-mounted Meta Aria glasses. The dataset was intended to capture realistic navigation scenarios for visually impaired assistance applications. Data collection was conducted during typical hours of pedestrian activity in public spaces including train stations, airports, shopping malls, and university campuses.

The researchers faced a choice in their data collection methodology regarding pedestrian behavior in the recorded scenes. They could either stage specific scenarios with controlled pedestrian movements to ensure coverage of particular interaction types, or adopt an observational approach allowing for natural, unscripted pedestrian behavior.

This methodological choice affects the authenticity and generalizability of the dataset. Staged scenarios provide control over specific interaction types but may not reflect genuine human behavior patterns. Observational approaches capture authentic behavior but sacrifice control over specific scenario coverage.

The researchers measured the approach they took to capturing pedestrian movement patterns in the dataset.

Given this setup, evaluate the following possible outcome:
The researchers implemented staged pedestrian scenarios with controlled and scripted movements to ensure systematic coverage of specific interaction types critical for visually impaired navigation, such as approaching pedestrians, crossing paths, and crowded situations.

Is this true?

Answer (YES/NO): NO